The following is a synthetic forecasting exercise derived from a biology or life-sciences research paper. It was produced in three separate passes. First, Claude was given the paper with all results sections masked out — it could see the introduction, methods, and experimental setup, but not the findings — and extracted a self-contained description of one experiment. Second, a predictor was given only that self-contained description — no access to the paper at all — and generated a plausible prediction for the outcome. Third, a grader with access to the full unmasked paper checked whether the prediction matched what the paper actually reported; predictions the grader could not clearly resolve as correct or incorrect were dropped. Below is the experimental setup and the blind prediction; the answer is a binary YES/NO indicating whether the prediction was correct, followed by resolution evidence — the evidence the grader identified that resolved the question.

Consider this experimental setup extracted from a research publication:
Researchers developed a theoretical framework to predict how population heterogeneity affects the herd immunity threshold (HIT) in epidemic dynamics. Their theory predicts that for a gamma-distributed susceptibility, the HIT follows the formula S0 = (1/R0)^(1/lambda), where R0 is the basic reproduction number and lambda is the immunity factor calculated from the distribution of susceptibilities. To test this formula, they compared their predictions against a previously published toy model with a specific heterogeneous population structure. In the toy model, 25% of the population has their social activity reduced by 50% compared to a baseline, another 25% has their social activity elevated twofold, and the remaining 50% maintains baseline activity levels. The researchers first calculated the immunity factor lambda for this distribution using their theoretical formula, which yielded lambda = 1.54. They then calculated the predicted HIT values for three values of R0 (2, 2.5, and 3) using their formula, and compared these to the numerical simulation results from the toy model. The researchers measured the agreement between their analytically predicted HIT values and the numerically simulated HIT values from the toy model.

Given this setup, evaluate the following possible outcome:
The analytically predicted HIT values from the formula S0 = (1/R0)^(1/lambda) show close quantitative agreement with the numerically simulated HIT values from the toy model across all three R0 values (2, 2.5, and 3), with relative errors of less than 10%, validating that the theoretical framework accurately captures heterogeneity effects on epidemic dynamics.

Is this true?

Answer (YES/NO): YES